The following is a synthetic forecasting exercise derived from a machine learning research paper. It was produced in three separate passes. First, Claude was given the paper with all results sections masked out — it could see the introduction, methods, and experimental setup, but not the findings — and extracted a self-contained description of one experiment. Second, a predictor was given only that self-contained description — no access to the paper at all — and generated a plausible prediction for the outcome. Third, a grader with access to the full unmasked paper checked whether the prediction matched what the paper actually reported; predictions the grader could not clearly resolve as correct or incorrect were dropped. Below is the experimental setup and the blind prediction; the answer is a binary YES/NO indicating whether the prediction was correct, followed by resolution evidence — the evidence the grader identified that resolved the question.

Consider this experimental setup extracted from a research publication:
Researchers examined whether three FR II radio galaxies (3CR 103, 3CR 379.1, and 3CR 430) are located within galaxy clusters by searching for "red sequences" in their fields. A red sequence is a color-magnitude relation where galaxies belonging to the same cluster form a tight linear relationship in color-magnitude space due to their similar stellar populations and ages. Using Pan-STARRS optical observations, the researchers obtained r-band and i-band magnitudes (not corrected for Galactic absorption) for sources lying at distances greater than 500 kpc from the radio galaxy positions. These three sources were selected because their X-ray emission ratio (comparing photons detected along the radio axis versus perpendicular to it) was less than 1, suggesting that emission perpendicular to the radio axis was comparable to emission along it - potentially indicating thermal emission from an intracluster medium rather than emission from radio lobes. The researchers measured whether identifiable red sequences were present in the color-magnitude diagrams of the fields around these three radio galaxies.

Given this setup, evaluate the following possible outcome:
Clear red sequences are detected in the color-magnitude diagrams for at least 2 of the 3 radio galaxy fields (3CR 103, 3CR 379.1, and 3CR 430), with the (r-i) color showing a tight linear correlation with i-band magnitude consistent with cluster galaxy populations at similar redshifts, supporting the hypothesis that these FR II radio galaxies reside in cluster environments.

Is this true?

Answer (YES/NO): NO